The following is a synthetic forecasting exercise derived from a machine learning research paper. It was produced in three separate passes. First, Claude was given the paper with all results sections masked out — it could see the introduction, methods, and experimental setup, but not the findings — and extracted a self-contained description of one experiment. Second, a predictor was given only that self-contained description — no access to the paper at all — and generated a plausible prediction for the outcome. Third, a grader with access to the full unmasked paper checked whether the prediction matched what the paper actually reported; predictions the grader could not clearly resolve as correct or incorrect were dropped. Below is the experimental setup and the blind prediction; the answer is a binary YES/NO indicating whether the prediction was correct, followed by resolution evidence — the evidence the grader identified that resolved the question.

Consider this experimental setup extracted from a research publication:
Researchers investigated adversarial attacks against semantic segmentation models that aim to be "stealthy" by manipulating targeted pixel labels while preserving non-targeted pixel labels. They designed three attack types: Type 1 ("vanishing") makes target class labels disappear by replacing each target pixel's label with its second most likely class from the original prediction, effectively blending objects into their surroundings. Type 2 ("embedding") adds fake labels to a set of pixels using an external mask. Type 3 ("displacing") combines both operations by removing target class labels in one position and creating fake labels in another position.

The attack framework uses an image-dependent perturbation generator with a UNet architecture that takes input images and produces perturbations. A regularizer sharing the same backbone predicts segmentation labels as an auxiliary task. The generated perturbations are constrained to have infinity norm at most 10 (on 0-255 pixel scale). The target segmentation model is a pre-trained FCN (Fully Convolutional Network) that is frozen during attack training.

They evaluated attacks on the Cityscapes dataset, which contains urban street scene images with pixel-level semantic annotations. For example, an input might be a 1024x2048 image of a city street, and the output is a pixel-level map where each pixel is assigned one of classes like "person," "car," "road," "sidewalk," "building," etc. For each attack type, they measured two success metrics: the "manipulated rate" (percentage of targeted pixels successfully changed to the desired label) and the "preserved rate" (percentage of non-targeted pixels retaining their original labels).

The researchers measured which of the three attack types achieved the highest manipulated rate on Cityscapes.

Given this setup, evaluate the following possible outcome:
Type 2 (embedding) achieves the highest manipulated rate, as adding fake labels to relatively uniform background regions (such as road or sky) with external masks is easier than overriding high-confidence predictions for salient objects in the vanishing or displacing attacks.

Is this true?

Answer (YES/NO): YES